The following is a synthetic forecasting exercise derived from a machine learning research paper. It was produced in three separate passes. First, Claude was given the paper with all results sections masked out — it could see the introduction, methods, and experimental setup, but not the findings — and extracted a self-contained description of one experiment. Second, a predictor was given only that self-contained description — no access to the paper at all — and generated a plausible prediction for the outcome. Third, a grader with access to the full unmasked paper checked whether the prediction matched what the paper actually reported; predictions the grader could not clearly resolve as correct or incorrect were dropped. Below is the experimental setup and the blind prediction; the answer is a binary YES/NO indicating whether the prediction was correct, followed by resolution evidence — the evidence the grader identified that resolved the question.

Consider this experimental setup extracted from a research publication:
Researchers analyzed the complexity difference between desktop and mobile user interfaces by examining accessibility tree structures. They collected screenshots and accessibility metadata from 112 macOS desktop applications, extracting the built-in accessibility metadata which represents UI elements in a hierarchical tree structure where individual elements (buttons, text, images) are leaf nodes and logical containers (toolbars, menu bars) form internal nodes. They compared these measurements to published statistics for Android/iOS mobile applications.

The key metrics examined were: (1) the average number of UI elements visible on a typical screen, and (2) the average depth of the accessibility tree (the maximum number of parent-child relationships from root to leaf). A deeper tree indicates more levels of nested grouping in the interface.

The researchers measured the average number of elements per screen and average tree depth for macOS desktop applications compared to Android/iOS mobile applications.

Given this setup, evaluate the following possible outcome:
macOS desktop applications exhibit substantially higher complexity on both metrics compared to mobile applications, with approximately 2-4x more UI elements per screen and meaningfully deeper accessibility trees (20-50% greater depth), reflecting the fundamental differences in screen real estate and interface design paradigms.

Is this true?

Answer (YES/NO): NO